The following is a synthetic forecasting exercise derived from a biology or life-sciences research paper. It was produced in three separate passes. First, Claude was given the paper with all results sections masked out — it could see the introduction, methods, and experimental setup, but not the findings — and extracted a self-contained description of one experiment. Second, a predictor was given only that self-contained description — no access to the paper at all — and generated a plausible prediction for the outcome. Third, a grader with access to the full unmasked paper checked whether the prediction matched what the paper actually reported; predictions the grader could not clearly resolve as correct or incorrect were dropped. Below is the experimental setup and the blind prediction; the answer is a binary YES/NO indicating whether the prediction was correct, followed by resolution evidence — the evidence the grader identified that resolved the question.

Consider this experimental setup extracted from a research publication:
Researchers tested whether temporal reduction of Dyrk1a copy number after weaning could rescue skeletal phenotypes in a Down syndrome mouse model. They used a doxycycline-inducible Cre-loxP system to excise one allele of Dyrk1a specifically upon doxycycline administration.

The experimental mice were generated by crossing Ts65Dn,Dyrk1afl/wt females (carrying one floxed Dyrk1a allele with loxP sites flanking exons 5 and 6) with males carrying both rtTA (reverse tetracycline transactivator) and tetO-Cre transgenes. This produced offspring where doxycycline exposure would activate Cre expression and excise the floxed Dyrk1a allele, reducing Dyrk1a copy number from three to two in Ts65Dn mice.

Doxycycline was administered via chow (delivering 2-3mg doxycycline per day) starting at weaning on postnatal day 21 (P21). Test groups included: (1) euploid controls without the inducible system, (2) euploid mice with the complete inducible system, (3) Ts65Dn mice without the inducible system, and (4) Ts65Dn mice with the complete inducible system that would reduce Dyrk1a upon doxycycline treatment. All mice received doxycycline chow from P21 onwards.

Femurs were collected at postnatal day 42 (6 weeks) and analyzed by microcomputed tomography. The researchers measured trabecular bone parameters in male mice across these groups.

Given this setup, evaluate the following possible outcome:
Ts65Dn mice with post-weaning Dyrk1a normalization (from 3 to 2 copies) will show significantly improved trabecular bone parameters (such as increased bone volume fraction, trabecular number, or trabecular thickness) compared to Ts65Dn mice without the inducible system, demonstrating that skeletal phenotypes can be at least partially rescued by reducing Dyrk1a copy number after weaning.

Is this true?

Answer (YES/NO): NO